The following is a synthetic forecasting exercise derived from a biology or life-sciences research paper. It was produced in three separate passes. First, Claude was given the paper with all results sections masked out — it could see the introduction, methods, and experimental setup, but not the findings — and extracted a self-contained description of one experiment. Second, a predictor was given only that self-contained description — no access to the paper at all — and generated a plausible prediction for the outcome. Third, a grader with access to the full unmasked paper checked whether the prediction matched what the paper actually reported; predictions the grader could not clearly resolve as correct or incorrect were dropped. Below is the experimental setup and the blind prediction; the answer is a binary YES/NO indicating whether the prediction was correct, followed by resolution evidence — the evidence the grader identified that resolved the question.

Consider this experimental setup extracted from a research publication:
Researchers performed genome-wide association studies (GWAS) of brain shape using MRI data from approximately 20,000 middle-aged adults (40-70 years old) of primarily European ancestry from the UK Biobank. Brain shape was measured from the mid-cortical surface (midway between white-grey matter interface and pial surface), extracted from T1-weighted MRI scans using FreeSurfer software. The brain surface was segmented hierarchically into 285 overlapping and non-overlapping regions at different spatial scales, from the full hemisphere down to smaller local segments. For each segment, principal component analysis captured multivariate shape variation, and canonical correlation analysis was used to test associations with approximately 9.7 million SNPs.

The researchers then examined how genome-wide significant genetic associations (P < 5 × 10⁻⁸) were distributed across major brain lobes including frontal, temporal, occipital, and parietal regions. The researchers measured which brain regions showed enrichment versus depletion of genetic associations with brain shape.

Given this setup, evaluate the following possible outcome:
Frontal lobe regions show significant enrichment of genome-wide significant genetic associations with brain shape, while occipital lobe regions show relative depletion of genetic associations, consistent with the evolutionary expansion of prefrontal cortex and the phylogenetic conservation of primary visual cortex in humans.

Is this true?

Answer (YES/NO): NO